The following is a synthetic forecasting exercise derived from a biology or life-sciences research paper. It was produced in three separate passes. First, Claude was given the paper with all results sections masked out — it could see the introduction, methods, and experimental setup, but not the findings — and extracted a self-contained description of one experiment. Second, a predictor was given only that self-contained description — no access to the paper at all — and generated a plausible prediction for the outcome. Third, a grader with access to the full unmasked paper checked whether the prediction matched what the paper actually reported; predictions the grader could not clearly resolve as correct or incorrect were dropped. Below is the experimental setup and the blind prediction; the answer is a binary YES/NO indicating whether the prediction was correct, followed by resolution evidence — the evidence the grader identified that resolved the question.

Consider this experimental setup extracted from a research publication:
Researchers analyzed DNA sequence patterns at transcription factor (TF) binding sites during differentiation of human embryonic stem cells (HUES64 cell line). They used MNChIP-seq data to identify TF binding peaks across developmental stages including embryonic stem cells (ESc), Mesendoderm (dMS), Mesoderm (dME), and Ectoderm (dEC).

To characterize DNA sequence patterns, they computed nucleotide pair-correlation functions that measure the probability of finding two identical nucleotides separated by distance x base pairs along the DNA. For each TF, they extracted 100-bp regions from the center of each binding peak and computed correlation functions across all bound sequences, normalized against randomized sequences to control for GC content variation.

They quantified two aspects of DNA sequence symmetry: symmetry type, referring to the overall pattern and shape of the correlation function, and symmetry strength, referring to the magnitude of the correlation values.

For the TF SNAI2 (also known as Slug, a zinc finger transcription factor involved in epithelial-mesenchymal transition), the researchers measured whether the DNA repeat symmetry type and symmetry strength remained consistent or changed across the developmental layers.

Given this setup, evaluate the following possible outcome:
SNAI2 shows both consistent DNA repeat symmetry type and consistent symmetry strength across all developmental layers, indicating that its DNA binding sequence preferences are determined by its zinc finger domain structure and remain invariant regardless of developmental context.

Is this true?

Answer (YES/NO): NO